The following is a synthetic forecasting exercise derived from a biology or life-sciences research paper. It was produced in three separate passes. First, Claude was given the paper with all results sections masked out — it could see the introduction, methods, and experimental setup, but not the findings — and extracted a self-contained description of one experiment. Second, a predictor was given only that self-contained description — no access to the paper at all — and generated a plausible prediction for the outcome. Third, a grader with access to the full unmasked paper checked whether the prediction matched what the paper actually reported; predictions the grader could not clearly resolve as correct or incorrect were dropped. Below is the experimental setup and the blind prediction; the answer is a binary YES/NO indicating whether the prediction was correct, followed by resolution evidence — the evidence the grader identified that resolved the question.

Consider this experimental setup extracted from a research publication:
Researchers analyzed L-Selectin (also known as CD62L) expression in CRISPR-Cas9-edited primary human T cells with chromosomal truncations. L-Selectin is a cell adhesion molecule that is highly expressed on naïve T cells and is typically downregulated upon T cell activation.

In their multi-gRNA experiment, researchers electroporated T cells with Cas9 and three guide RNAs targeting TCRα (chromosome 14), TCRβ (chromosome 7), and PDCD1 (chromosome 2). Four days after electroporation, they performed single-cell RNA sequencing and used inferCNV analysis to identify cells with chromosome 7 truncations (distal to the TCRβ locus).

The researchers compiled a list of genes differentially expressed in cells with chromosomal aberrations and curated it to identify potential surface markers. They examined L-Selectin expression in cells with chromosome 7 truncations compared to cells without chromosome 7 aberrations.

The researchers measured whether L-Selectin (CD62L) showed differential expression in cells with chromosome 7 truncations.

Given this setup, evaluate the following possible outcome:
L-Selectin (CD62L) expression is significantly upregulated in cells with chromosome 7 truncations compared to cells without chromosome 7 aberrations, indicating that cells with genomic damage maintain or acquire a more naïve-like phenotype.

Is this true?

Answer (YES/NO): NO